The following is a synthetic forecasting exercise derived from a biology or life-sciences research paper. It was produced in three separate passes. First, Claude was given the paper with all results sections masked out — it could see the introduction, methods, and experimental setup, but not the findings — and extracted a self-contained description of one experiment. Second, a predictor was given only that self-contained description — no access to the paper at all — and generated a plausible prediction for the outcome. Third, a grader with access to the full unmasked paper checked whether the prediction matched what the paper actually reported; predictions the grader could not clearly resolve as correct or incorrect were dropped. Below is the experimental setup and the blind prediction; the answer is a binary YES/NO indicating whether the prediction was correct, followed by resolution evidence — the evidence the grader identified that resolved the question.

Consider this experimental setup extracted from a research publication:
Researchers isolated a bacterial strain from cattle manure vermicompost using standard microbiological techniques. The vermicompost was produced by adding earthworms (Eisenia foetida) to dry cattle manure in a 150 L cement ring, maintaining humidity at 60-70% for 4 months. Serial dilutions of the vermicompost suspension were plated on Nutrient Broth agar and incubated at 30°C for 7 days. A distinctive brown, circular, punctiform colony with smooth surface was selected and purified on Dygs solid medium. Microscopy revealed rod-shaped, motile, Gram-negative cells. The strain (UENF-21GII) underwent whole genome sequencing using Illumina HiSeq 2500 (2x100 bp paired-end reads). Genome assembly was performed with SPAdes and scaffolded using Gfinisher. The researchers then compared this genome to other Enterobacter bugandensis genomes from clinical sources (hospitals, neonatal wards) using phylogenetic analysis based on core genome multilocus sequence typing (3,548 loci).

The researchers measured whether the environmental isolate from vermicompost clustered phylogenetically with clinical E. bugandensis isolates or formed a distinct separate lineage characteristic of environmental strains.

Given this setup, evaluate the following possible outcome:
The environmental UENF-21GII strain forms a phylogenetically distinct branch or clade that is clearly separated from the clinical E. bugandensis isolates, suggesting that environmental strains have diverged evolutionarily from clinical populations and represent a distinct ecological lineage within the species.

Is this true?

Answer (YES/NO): NO